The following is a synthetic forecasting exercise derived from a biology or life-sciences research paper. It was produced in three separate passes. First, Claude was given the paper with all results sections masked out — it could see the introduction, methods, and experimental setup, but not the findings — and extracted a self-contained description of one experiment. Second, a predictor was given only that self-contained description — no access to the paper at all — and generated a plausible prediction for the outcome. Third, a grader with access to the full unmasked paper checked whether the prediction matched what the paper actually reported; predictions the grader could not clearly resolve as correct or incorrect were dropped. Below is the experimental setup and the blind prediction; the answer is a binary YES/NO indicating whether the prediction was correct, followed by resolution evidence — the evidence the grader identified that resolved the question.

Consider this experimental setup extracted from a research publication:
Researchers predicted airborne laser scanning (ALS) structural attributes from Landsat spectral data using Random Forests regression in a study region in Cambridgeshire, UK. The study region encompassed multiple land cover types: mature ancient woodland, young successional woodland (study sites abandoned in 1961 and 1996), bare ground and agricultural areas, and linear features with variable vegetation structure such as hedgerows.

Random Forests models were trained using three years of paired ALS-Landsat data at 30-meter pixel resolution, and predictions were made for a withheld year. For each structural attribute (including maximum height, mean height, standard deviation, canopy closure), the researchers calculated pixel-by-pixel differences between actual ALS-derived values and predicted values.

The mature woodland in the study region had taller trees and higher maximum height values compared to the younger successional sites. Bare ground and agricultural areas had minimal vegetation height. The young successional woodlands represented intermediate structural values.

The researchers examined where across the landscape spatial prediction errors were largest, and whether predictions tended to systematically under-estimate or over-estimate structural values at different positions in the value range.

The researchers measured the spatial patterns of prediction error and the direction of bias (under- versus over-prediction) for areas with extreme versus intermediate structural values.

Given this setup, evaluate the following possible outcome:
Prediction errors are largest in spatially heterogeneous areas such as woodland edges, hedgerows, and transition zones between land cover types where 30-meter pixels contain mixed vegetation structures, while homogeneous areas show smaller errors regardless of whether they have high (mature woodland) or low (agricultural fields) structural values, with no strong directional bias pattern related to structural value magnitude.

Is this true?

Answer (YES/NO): NO